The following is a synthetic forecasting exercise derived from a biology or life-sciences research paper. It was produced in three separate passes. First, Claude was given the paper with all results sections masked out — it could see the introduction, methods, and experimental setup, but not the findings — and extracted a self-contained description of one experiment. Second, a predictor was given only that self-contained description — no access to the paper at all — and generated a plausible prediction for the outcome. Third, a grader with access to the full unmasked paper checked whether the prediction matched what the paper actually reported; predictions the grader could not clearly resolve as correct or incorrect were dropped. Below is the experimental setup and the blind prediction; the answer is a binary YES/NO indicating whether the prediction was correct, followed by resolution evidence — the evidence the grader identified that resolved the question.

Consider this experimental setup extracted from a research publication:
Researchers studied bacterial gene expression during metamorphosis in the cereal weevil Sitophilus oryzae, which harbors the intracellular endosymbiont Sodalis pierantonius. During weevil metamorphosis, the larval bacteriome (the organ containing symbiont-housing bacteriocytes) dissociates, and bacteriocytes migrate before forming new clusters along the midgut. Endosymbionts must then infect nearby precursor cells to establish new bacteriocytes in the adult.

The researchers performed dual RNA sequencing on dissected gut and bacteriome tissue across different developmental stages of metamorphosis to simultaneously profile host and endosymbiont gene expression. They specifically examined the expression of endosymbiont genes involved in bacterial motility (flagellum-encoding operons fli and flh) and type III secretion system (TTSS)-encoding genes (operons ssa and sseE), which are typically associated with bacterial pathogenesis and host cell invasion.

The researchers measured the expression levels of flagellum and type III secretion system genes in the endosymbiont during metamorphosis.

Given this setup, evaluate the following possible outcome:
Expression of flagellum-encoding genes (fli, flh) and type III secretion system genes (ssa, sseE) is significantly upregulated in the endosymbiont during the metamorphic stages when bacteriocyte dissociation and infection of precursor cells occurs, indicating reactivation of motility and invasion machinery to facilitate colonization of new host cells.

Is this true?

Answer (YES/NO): YES